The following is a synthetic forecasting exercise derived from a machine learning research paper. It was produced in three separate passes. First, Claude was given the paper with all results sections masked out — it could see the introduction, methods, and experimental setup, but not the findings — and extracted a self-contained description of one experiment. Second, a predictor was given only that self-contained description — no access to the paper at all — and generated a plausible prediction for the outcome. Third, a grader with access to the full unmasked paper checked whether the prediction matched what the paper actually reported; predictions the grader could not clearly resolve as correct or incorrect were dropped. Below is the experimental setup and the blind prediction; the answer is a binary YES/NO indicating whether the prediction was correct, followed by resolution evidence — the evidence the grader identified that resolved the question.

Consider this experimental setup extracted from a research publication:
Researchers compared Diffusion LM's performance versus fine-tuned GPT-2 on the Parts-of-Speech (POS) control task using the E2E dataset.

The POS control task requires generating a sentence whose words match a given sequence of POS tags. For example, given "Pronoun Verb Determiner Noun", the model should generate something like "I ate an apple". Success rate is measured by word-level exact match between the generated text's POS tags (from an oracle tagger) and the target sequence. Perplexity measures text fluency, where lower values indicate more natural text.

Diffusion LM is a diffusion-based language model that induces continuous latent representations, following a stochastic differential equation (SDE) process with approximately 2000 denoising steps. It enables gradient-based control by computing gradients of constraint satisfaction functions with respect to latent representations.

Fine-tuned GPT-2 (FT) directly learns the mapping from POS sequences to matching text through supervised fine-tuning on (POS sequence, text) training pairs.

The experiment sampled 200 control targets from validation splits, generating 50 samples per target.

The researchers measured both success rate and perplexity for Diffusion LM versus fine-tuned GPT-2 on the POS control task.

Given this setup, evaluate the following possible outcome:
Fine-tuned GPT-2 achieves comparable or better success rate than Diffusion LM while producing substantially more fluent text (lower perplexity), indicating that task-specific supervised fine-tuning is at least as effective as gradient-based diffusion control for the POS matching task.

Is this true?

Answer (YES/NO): YES